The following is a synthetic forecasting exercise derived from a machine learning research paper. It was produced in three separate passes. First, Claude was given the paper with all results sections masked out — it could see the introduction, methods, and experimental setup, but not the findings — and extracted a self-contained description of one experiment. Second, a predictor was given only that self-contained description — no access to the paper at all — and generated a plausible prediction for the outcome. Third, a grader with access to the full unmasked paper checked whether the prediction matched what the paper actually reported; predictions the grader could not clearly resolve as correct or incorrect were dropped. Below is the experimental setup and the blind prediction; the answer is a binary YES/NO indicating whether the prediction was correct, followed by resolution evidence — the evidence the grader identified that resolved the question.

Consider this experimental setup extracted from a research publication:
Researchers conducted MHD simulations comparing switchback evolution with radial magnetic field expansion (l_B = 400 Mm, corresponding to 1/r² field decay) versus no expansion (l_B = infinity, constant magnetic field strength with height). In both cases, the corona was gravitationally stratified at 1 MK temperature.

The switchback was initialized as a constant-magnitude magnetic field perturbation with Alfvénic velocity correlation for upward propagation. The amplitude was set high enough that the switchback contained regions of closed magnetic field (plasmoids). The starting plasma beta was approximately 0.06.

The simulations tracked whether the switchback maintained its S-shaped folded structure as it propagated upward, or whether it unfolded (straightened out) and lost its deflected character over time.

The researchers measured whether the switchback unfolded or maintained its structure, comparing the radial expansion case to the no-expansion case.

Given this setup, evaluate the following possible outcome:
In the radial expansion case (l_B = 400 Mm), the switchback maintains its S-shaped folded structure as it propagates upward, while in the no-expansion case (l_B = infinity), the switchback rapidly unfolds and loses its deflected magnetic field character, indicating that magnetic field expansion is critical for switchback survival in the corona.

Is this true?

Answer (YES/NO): NO